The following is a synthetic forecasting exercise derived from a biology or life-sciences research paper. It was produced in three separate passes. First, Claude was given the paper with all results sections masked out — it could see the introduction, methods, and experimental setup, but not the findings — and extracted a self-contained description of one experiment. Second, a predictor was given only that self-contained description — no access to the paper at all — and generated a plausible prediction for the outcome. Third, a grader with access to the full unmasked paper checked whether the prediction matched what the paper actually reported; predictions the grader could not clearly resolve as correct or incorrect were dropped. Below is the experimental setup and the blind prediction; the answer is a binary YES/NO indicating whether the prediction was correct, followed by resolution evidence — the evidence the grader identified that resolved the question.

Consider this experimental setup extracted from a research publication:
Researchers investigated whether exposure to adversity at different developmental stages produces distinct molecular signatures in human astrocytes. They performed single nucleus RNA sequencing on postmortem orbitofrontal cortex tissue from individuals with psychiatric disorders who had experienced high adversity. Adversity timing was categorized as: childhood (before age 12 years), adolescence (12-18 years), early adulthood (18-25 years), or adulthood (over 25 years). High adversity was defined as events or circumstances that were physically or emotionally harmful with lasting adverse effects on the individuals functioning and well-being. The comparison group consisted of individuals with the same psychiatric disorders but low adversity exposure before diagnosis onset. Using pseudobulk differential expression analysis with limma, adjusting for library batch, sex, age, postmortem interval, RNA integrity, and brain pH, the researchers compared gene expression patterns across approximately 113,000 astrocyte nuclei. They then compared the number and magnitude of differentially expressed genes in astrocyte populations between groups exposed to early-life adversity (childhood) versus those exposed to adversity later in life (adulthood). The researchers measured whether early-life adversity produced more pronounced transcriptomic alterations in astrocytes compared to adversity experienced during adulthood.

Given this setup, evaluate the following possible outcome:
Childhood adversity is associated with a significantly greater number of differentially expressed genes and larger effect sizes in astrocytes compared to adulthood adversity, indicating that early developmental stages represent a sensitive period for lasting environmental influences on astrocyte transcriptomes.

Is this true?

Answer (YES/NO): YES